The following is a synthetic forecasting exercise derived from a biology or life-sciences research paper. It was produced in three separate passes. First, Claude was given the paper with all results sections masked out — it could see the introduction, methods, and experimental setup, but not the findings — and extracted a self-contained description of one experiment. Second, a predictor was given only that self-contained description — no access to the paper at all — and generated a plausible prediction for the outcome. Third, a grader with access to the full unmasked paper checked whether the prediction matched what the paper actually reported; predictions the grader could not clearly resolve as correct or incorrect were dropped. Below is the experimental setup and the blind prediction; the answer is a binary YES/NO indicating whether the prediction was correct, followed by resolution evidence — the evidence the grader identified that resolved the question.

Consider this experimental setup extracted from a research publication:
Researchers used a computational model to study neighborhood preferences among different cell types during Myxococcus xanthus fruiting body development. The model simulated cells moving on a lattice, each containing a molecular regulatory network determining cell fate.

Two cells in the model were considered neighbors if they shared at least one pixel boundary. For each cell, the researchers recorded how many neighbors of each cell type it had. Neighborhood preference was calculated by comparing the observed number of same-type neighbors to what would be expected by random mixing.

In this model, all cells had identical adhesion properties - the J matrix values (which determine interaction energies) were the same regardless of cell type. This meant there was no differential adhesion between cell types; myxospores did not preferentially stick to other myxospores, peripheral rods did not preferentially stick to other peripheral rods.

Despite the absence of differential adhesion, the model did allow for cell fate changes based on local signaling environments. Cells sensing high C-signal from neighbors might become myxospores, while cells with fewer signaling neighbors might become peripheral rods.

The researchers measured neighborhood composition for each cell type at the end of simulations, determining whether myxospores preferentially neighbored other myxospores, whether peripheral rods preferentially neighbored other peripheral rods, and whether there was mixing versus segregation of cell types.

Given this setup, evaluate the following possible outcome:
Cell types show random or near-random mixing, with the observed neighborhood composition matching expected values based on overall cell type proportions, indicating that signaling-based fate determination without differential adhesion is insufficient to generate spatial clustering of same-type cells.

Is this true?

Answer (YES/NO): NO